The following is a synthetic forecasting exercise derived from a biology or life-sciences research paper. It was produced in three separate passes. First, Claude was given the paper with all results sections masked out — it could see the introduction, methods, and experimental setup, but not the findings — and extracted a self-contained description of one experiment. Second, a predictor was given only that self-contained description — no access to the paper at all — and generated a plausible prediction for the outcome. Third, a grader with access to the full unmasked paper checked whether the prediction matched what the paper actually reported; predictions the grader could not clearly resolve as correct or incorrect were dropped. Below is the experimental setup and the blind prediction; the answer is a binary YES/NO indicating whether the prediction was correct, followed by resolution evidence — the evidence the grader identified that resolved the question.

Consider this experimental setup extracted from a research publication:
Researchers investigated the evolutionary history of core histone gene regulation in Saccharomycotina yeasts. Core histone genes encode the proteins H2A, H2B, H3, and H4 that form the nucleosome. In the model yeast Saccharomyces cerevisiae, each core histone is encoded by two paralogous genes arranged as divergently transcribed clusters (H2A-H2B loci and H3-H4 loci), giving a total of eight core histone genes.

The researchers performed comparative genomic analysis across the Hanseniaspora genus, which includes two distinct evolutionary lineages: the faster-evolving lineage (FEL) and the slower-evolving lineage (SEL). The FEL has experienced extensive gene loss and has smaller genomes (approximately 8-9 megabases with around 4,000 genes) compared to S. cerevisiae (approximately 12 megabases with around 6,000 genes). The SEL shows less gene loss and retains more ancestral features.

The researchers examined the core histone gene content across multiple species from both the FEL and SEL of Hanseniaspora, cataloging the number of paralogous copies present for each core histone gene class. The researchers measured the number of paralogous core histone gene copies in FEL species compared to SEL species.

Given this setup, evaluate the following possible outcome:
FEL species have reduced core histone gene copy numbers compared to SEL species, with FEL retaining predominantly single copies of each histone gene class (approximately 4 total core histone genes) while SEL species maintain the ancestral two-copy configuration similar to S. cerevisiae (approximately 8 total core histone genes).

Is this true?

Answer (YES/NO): YES